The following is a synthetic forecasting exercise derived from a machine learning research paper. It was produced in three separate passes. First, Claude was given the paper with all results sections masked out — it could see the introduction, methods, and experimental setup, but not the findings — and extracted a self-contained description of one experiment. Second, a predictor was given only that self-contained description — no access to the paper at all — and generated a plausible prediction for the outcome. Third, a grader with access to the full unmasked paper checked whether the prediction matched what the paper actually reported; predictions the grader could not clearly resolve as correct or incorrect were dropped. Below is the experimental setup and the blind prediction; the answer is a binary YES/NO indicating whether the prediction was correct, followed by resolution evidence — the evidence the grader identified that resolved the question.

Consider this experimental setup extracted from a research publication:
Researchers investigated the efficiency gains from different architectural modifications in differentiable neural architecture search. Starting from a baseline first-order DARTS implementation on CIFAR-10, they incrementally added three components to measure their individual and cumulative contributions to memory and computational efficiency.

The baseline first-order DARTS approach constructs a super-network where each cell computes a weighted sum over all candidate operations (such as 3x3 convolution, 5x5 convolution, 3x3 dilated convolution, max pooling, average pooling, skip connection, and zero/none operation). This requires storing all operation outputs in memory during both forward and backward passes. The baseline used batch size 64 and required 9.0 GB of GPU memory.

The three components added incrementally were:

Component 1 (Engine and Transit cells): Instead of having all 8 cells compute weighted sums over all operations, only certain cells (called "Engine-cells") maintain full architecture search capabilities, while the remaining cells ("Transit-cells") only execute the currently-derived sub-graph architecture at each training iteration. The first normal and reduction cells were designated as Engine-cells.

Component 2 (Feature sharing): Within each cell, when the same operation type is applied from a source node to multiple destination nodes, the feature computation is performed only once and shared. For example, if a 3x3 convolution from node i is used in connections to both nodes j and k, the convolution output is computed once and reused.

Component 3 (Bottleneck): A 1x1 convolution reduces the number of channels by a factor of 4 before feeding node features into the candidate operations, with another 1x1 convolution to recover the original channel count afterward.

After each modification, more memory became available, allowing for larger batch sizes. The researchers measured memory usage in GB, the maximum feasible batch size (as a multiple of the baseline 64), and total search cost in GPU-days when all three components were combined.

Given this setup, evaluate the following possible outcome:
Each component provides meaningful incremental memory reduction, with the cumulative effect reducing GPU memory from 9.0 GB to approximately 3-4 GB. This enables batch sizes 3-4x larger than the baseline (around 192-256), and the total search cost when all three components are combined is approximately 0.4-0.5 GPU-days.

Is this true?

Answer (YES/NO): NO